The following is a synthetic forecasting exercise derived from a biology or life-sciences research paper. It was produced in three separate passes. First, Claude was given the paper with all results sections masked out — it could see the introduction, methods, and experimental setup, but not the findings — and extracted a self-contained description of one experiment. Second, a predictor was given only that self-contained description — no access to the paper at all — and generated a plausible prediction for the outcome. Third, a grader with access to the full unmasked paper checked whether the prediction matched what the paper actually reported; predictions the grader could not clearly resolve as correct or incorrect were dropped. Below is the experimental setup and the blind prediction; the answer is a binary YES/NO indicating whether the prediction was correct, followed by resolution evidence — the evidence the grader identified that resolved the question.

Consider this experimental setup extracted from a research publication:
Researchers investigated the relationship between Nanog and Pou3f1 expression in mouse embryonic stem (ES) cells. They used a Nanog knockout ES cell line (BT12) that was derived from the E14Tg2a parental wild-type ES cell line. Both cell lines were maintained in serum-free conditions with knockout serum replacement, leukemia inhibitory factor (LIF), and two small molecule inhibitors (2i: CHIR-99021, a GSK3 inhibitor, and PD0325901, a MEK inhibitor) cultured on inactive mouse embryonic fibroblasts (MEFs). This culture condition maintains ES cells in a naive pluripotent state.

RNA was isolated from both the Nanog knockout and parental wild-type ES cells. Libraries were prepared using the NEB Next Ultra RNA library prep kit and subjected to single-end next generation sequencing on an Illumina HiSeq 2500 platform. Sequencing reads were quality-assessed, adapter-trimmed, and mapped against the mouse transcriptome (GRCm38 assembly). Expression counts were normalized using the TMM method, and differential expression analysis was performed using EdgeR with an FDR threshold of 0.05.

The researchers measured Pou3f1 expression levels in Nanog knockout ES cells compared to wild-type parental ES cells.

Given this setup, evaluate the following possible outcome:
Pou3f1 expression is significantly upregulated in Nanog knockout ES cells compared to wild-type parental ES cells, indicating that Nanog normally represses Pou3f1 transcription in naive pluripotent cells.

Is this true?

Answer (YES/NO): NO